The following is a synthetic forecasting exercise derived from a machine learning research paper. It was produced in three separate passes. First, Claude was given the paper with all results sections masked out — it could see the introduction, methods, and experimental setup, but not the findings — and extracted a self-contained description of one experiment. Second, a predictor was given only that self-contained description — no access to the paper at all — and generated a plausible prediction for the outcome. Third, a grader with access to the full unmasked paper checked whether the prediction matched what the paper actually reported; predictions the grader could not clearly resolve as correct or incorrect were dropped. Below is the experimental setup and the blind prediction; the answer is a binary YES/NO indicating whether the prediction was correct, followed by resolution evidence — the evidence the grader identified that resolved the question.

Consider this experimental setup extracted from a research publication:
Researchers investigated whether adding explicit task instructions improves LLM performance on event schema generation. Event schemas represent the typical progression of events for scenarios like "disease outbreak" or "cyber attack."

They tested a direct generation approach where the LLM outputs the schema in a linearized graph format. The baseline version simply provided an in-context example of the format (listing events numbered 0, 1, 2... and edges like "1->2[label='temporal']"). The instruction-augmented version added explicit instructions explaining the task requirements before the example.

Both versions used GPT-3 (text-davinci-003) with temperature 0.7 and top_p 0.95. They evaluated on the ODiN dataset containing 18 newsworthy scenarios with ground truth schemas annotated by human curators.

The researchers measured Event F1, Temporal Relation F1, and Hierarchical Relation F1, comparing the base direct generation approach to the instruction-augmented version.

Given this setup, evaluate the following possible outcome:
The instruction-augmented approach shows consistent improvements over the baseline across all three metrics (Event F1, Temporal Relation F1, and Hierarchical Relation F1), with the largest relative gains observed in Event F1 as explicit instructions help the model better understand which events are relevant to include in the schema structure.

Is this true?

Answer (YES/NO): NO